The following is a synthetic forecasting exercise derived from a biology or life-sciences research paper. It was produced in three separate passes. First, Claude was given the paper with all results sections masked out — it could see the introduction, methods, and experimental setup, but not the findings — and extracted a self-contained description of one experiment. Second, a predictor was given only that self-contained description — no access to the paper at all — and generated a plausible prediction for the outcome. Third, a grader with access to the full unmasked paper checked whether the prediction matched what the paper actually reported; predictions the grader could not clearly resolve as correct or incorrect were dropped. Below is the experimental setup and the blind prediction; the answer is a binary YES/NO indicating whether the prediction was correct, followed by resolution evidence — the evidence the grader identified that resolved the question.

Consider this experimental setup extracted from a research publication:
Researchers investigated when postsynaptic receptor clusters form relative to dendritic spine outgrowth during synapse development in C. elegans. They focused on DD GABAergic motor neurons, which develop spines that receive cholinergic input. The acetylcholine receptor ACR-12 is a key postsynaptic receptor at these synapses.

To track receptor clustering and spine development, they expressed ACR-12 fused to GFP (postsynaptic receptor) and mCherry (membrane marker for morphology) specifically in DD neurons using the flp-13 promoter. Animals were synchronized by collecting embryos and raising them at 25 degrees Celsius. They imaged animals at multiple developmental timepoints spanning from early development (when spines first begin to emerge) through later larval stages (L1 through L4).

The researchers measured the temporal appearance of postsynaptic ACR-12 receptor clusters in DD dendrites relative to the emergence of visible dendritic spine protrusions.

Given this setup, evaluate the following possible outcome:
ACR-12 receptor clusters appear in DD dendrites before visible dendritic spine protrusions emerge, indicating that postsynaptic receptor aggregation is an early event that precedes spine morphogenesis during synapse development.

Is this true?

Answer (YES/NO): YES